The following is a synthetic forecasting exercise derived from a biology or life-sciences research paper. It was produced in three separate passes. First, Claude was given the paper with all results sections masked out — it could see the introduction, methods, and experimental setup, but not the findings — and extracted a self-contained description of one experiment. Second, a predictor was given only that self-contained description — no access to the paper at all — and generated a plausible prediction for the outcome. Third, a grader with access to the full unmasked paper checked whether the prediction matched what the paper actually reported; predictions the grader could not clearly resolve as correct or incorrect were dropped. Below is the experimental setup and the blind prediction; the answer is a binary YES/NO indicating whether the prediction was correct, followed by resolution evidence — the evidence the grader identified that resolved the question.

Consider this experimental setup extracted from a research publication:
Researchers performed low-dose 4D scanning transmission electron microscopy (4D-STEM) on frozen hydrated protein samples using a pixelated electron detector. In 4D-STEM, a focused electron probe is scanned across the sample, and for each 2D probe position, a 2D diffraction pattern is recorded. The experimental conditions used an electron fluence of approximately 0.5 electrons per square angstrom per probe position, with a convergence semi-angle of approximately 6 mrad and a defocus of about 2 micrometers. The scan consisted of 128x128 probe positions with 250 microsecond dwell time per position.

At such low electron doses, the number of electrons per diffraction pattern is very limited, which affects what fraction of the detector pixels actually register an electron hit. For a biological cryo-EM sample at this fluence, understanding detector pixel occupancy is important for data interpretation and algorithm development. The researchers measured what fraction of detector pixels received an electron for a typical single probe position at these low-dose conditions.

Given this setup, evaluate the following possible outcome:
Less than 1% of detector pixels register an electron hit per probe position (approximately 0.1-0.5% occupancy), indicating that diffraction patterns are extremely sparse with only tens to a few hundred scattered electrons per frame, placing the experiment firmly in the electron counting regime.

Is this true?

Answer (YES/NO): NO